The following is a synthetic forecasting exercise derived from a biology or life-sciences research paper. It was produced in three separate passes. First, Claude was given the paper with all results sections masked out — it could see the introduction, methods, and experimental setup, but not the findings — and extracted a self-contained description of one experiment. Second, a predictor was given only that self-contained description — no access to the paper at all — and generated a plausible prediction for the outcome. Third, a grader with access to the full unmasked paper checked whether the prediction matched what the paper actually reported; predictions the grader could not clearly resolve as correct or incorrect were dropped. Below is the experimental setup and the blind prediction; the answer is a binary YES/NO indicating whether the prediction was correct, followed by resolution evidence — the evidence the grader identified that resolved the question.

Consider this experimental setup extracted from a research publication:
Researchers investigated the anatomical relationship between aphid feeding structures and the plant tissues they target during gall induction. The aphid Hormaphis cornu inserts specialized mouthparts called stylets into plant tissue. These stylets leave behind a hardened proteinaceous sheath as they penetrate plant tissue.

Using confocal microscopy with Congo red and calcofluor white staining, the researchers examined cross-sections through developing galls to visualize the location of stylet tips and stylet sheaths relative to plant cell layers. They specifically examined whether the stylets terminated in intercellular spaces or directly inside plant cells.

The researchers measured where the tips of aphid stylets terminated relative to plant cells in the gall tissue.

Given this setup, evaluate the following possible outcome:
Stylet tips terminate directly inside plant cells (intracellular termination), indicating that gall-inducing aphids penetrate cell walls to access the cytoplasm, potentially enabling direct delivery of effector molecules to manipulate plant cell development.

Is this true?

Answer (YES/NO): YES